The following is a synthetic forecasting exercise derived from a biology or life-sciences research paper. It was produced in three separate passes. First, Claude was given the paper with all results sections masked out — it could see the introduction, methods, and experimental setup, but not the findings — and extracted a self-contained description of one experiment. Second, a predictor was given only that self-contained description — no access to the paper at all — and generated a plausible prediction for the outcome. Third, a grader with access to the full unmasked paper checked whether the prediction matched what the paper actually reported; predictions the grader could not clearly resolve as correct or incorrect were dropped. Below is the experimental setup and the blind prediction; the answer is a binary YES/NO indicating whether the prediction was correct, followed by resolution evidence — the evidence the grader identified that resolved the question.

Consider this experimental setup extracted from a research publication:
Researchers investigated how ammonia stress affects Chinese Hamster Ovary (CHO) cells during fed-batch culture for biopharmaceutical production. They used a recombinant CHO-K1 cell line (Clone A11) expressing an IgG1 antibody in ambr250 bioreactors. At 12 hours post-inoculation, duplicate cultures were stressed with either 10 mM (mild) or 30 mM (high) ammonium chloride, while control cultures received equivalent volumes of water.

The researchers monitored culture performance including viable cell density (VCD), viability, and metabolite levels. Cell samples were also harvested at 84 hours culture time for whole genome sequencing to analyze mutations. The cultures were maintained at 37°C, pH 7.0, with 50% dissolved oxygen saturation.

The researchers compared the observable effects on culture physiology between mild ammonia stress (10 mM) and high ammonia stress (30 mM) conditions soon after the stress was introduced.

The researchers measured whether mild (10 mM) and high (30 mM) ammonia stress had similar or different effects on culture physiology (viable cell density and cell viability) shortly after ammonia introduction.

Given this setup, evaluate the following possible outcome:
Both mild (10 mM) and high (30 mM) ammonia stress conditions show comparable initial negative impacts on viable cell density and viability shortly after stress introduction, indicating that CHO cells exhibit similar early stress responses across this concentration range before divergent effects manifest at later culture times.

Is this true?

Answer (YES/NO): NO